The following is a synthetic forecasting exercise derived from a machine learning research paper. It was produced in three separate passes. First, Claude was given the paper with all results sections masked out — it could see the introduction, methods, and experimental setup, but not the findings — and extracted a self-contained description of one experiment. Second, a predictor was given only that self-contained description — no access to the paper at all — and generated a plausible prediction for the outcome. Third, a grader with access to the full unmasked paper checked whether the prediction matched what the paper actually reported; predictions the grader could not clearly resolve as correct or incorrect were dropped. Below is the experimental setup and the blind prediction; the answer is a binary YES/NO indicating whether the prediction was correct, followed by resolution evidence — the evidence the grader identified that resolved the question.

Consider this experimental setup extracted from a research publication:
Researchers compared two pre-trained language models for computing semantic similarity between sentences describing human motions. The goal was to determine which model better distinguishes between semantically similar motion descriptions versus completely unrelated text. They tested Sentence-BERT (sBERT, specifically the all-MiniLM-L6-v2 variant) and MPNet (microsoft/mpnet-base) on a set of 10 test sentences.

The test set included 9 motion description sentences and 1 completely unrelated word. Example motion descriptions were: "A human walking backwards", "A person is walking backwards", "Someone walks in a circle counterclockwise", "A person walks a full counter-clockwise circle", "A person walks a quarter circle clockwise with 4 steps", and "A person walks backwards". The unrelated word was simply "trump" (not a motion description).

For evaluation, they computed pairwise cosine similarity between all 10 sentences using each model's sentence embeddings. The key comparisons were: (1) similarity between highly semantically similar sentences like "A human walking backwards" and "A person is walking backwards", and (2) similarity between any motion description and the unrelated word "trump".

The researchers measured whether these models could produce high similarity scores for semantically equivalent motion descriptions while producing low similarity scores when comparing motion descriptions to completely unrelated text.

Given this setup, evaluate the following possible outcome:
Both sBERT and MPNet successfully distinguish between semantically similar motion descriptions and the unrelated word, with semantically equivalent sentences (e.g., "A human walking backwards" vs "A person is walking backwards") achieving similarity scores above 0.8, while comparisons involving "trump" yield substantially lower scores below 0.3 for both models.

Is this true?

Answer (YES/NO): NO